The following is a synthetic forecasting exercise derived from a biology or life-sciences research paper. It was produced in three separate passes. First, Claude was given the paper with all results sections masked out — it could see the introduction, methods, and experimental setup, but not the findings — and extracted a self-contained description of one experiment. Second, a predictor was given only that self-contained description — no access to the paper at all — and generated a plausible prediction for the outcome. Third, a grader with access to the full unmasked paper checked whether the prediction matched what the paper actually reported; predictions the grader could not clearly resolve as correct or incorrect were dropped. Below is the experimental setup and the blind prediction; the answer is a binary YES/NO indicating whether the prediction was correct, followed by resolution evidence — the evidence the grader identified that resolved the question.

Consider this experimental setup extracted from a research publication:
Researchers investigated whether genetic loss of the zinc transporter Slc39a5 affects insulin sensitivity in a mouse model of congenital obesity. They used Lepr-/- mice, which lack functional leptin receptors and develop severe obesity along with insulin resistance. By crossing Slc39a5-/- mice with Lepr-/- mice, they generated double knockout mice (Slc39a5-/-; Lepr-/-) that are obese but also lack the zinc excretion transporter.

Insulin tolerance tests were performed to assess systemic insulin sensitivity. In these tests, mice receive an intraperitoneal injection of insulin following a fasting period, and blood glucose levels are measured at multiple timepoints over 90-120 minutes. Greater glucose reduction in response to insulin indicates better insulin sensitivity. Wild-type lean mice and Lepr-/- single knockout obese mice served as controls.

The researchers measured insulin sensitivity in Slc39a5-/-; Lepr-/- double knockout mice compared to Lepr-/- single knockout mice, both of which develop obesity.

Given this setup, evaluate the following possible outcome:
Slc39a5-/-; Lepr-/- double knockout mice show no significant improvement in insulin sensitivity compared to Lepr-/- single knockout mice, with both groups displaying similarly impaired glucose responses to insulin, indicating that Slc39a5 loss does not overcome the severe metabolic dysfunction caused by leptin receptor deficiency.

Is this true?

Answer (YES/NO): NO